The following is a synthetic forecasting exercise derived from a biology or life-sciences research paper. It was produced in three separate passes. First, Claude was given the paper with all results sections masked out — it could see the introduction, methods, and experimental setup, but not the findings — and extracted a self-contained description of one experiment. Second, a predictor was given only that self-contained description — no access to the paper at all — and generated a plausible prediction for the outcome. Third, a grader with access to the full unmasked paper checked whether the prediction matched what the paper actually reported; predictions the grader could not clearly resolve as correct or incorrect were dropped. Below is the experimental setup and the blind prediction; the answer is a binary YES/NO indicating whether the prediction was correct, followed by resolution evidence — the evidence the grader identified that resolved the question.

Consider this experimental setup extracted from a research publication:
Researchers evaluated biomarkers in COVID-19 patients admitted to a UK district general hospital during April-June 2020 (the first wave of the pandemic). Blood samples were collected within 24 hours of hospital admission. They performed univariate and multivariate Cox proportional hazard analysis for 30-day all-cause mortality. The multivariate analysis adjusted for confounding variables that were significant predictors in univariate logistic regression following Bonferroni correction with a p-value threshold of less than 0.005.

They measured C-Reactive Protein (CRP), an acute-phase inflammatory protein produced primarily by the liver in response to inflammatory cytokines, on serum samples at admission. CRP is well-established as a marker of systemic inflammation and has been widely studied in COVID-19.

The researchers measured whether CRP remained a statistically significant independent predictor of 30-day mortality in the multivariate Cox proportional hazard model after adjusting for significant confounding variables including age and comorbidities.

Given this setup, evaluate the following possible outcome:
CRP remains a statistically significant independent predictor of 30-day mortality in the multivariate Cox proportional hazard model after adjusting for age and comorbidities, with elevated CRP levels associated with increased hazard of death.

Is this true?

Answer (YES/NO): YES